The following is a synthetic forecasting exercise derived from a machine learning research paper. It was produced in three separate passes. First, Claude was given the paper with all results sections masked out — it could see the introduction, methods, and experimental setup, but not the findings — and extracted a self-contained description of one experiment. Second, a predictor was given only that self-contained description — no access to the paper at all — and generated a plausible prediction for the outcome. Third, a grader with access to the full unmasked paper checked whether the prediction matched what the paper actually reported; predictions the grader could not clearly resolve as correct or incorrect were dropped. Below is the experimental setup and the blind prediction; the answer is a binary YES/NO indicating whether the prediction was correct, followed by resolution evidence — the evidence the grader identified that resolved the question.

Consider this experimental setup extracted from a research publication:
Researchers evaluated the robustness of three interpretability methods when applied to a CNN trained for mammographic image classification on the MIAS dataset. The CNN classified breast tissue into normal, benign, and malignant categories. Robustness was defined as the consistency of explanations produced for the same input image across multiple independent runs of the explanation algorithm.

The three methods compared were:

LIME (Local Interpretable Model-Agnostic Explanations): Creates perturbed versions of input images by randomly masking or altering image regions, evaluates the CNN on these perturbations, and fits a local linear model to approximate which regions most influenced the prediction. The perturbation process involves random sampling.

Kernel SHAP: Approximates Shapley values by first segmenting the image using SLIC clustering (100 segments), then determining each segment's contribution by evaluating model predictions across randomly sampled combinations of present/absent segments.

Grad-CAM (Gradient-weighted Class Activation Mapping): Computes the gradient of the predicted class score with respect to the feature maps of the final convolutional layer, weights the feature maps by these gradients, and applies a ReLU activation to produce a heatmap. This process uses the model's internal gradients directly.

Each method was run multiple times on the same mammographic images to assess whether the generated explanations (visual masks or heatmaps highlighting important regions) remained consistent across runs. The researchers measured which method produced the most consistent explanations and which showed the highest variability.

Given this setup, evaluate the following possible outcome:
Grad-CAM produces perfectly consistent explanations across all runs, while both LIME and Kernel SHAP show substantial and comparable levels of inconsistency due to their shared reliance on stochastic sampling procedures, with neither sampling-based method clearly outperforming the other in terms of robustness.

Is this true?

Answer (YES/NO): NO